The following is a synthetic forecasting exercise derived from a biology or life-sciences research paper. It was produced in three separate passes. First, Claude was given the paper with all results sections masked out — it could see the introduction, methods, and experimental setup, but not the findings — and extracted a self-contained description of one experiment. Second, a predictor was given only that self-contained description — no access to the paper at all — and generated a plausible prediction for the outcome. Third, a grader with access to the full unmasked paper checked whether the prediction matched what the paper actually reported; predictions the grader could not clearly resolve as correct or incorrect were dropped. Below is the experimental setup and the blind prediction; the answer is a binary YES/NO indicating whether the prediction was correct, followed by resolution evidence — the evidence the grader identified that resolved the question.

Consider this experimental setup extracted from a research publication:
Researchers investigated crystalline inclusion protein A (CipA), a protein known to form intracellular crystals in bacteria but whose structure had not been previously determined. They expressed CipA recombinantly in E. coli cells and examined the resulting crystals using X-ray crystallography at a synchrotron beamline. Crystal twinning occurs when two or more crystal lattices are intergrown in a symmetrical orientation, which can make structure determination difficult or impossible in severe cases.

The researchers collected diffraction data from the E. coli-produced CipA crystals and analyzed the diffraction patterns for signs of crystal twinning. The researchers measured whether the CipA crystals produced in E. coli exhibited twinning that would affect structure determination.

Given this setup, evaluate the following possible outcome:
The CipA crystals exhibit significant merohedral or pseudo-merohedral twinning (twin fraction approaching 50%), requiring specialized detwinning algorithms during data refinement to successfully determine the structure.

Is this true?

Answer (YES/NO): NO